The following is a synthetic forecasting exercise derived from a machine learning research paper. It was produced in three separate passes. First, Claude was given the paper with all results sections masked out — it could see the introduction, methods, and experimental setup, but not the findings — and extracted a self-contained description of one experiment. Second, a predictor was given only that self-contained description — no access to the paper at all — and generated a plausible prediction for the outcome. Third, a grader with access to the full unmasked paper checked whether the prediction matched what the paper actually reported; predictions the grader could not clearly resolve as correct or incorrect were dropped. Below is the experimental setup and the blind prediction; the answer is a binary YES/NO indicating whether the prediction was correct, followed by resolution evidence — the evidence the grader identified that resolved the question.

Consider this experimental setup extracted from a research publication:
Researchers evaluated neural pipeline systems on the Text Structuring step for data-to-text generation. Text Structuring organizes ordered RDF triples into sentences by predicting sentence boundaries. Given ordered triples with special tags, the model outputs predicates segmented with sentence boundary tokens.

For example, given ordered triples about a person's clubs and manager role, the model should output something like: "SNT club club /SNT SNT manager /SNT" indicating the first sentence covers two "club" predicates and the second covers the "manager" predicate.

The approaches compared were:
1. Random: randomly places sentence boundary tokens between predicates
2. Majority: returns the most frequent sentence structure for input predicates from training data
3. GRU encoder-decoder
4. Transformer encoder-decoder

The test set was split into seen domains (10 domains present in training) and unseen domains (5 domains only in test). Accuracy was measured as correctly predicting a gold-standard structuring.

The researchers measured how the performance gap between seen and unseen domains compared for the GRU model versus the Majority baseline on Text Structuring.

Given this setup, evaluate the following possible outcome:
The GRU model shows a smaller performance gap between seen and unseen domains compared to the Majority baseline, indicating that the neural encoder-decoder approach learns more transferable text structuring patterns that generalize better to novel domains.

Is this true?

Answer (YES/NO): NO